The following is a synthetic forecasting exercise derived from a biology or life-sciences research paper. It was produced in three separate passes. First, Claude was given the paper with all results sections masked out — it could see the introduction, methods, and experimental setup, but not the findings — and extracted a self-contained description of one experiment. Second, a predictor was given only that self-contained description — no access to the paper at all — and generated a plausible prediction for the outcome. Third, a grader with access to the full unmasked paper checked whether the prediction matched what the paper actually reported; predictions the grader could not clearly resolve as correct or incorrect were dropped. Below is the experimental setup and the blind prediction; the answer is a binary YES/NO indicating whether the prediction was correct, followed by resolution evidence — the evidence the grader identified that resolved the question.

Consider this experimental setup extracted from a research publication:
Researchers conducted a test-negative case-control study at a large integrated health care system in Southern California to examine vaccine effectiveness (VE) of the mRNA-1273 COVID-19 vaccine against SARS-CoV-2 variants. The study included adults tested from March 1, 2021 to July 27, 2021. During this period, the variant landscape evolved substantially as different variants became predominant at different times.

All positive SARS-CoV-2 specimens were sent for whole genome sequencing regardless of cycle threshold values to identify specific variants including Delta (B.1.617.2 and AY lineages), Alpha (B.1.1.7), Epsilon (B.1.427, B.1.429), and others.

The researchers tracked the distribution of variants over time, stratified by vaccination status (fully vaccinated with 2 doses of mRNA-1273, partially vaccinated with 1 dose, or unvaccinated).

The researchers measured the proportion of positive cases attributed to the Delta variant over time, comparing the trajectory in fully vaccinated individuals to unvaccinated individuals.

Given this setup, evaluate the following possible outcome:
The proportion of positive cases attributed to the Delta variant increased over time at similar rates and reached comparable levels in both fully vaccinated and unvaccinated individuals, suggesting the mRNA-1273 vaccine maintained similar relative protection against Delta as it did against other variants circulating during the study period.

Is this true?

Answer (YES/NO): NO